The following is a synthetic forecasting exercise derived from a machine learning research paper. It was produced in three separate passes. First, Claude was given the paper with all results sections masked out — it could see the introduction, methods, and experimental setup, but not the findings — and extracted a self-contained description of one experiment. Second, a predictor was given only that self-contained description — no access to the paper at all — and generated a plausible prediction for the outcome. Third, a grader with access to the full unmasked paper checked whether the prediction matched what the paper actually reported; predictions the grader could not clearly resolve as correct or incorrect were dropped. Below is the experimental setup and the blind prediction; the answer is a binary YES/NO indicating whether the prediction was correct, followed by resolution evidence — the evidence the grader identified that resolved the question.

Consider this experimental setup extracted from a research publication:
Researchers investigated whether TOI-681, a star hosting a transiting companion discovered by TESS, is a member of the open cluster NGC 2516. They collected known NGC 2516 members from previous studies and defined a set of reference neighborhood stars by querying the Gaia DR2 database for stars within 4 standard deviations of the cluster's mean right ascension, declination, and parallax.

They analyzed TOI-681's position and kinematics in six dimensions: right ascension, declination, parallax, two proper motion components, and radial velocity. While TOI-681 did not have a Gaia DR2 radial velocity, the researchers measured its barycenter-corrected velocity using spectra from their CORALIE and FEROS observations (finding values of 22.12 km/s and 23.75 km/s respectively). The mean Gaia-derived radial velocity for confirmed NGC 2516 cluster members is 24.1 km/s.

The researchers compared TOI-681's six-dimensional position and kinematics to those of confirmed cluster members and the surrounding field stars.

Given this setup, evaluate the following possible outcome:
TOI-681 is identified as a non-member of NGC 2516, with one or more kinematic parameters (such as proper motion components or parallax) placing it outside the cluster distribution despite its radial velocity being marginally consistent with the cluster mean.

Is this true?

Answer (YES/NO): NO